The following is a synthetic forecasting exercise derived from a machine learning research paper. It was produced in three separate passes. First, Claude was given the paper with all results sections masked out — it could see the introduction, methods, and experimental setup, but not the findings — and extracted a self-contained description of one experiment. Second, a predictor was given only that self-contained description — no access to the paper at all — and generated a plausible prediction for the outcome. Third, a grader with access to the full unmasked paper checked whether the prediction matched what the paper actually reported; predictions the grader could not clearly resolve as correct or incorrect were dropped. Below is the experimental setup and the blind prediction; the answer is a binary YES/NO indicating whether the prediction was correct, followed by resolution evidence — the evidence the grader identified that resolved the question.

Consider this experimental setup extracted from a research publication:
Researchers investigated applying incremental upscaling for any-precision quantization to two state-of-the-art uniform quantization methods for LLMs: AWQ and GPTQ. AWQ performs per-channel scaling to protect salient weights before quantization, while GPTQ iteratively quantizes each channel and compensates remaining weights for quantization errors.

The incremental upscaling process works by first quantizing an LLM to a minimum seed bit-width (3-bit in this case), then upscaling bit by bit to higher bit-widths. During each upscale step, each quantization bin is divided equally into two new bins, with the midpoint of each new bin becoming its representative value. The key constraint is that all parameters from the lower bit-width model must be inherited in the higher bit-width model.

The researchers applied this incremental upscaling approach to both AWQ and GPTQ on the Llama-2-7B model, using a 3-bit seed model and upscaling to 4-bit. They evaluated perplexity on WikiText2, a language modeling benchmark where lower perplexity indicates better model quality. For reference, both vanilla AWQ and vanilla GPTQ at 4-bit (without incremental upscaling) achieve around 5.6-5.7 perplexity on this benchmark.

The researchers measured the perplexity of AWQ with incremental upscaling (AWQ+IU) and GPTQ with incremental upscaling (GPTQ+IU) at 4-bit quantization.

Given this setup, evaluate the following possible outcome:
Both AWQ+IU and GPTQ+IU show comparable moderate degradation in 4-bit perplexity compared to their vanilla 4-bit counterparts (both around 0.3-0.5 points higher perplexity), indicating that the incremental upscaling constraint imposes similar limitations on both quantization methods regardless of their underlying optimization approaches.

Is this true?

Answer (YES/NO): NO